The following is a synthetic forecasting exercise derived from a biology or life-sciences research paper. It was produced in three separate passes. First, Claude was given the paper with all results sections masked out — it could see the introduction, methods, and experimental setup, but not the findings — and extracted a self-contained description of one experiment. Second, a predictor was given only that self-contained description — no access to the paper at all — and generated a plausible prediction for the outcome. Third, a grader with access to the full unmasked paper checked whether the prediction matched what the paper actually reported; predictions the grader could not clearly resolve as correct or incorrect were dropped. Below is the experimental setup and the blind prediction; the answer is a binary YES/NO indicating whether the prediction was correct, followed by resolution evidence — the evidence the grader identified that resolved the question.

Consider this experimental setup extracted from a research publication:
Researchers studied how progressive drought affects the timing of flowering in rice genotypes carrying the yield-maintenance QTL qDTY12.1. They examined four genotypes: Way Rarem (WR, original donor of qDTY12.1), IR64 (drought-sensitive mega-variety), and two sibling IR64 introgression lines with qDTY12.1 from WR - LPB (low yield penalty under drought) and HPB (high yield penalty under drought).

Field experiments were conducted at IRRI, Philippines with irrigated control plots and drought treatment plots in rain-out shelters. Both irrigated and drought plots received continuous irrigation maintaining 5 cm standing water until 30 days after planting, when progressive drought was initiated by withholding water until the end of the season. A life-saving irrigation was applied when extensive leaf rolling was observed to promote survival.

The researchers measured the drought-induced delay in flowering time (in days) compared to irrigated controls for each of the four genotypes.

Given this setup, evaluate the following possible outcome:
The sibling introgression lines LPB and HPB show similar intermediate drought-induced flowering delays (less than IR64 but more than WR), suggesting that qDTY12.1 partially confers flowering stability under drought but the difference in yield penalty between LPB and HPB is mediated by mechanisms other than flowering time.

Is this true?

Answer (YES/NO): NO